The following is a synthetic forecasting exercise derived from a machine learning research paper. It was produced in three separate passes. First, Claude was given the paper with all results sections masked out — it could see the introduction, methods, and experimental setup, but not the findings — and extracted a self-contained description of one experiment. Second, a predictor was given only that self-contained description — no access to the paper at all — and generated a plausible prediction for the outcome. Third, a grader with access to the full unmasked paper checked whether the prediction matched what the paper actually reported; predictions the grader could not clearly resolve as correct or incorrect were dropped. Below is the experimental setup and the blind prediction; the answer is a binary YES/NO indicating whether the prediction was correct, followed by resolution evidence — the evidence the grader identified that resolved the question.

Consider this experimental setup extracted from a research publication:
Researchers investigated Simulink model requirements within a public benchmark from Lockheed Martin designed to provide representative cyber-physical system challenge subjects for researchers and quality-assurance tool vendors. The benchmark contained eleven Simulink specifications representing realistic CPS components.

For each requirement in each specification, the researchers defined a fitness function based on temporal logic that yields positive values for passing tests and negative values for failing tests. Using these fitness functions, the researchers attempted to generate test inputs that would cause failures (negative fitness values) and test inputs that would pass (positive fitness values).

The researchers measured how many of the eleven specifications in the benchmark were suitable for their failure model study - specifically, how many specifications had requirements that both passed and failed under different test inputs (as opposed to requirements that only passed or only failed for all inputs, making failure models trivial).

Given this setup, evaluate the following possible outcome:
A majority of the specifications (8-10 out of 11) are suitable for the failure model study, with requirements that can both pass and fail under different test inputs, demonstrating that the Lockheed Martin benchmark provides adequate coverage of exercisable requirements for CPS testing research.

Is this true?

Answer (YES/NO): NO